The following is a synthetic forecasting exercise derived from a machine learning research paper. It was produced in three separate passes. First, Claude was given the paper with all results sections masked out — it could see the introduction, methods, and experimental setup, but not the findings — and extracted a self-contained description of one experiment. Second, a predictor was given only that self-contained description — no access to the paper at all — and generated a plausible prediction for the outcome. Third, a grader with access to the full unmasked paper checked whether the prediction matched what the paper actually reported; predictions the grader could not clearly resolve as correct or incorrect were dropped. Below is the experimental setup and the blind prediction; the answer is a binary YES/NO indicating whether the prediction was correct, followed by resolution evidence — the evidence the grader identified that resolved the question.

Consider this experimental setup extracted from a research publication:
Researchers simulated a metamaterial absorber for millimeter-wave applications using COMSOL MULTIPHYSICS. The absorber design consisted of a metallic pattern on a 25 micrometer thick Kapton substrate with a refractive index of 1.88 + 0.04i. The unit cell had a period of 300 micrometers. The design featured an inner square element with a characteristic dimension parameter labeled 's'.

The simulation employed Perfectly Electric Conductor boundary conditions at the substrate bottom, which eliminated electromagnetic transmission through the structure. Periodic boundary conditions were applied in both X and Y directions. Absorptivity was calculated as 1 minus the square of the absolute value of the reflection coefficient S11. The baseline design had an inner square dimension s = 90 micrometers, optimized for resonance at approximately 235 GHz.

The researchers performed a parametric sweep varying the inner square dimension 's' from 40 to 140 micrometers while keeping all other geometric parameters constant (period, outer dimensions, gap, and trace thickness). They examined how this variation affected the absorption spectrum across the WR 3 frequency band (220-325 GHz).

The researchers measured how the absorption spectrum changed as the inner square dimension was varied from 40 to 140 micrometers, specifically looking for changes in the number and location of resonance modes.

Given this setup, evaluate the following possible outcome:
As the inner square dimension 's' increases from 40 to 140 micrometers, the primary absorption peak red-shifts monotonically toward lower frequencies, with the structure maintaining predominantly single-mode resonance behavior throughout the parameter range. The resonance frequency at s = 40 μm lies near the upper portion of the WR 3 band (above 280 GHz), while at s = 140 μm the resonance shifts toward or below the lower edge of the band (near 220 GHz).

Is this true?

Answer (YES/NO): NO